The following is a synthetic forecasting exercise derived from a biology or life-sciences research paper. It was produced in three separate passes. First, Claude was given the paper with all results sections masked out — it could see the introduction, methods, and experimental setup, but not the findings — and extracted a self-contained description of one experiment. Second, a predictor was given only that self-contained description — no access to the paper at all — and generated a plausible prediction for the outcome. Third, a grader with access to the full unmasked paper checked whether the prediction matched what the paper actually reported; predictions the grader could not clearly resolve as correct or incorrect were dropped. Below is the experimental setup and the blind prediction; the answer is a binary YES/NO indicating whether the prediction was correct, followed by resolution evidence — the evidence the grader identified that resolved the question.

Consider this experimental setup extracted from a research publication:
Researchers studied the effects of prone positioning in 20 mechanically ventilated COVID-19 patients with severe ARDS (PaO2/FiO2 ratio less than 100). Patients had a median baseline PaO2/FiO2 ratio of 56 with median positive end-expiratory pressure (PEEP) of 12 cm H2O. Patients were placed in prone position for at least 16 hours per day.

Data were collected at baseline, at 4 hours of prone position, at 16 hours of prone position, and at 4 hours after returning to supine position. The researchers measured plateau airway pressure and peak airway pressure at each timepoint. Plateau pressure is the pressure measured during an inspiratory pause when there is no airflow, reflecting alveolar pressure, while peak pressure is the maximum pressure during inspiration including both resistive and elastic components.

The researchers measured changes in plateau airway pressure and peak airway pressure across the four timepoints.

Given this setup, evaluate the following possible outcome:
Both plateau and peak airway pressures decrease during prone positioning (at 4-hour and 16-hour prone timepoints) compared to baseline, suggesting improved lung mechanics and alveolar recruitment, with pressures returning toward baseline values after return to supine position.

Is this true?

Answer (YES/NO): NO